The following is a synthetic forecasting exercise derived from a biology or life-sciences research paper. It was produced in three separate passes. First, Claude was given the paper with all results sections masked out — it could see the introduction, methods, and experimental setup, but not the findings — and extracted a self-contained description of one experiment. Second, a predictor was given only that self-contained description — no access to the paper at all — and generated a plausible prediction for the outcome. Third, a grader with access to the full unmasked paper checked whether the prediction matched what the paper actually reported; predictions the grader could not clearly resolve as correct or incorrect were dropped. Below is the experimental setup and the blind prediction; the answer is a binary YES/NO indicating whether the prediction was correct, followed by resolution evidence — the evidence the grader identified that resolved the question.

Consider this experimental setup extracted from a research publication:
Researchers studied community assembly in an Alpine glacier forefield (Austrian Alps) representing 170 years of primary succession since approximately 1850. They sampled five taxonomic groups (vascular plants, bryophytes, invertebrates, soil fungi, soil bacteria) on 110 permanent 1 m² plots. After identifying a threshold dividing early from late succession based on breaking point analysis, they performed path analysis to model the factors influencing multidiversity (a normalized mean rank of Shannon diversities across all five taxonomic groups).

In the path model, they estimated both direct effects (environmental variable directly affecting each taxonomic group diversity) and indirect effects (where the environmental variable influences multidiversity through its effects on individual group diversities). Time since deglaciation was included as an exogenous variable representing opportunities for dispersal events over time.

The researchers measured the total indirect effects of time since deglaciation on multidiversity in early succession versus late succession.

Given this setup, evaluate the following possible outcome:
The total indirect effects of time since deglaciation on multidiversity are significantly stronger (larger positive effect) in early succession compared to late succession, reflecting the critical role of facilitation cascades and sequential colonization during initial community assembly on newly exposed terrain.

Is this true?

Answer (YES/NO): NO